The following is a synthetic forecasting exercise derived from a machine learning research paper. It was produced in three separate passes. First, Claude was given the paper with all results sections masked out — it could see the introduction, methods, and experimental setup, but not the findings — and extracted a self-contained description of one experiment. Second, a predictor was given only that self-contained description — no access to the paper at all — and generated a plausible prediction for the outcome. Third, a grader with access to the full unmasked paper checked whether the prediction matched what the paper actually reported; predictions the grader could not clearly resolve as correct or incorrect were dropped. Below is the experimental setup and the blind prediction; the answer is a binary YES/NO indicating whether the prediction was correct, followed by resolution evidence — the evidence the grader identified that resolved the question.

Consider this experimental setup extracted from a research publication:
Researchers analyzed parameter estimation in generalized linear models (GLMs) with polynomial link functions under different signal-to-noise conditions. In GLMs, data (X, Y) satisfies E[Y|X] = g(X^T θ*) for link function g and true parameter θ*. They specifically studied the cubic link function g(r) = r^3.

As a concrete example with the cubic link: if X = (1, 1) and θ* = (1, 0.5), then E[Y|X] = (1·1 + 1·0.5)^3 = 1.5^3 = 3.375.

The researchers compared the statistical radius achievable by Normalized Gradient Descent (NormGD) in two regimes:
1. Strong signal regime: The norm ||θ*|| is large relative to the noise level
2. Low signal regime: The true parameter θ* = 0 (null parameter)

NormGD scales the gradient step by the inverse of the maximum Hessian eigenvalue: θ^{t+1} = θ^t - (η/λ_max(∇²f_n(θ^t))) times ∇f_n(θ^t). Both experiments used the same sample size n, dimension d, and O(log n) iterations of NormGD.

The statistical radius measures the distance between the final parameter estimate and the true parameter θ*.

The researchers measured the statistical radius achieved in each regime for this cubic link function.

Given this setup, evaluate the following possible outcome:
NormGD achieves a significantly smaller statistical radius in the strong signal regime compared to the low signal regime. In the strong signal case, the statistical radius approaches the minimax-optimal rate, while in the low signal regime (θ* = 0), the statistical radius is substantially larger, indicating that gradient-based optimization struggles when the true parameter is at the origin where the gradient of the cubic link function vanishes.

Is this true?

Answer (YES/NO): YES